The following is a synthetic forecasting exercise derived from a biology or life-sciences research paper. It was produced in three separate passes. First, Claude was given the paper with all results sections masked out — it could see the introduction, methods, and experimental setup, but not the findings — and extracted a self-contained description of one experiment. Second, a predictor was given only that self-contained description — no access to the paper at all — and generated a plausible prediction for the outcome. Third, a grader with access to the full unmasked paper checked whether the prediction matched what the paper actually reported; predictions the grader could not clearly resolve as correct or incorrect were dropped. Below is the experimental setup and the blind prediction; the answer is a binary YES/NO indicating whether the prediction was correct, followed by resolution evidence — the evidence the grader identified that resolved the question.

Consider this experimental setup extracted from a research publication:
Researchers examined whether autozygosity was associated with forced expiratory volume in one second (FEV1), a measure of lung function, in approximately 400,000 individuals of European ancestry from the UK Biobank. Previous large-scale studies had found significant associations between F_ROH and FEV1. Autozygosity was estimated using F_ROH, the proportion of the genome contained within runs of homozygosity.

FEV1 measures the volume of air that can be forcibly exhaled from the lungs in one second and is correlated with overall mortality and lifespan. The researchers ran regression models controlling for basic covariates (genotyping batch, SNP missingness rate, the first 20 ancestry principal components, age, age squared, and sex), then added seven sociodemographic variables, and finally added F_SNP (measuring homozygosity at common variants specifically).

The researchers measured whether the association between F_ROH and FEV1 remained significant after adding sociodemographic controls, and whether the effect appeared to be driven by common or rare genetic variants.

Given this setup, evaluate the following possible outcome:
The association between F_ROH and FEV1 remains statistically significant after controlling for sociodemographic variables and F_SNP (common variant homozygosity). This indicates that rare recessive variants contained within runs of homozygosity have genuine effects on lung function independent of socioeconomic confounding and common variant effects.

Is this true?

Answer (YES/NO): NO